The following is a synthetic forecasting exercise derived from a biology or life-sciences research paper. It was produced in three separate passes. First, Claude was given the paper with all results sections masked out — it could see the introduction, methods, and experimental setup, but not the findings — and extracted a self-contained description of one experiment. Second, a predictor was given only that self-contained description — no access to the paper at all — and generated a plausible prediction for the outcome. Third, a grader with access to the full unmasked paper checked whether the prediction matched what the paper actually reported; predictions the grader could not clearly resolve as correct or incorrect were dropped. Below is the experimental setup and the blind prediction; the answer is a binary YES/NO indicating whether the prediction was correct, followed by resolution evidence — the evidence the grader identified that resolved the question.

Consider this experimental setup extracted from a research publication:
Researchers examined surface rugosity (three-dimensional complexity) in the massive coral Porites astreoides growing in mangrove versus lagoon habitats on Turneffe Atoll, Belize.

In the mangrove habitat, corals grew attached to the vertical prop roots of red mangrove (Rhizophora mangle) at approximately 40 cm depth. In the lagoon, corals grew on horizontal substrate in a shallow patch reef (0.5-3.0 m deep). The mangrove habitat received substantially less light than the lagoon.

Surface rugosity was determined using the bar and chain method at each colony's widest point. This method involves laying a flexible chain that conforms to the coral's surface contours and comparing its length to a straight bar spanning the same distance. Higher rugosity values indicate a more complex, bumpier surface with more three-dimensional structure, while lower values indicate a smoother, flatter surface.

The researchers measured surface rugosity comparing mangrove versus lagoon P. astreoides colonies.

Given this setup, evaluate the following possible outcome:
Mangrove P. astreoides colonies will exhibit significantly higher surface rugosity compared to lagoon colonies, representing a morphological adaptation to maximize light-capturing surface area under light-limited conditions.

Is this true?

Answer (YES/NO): NO